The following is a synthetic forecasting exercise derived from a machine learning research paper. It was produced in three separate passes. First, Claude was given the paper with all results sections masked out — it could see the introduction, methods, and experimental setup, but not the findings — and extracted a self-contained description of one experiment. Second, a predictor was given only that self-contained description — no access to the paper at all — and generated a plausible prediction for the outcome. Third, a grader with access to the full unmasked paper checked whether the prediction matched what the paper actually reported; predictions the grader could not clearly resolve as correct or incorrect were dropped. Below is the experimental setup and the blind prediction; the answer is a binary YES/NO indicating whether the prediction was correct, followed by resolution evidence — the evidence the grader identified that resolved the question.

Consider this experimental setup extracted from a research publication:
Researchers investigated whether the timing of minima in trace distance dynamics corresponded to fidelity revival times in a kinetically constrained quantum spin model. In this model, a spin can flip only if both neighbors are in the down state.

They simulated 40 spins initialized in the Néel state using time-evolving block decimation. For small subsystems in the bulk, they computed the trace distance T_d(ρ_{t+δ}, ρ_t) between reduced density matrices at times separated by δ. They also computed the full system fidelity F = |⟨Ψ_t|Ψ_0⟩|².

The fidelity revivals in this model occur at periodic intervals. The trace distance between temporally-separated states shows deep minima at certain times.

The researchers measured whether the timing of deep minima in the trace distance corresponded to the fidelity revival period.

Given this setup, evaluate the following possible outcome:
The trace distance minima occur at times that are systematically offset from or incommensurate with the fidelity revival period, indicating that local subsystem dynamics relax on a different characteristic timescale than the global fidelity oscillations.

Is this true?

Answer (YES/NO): NO